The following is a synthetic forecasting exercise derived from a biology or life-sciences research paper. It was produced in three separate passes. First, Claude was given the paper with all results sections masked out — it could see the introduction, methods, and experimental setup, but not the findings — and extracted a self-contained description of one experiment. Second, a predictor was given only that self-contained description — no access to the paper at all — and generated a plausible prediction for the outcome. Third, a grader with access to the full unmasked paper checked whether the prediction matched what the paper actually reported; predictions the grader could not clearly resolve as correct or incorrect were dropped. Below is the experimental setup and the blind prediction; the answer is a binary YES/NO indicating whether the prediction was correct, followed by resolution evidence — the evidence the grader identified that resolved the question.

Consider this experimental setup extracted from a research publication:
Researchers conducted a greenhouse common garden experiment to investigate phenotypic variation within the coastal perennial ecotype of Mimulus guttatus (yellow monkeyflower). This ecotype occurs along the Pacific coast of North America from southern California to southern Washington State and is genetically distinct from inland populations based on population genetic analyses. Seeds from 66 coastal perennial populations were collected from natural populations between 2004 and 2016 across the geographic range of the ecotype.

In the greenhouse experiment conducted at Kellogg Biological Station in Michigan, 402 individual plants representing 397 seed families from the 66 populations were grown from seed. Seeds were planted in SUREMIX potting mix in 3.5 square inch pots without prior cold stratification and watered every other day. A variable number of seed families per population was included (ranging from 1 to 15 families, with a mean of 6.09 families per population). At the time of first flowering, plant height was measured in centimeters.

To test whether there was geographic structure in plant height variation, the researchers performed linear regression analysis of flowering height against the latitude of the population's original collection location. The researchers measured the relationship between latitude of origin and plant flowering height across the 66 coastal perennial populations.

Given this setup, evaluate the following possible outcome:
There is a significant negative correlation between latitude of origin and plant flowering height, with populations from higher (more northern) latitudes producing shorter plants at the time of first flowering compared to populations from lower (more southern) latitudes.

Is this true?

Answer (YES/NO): YES